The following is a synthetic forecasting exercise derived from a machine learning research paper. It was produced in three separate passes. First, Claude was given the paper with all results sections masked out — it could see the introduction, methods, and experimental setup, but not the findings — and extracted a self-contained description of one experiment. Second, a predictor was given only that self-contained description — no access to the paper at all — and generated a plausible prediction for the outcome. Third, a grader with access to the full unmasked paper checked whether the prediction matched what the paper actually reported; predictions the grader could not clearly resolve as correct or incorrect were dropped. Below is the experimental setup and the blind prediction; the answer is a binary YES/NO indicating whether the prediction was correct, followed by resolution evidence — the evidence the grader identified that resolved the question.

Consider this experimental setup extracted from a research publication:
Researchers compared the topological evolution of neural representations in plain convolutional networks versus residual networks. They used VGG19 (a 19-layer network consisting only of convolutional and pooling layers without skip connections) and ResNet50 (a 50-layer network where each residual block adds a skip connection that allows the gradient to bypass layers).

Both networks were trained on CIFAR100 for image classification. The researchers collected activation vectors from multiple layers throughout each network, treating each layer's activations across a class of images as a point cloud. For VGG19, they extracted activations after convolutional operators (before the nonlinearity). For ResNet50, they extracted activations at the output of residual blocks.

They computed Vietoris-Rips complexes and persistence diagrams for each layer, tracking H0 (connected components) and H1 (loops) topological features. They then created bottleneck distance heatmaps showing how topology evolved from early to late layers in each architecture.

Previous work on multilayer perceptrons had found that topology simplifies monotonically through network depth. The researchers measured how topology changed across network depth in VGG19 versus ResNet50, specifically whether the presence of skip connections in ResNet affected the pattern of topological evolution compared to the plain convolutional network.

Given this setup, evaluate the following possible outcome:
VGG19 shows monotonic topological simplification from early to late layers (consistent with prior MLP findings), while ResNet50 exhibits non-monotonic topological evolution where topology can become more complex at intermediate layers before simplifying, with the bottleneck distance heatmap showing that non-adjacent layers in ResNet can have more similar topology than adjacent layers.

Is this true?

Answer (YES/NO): NO